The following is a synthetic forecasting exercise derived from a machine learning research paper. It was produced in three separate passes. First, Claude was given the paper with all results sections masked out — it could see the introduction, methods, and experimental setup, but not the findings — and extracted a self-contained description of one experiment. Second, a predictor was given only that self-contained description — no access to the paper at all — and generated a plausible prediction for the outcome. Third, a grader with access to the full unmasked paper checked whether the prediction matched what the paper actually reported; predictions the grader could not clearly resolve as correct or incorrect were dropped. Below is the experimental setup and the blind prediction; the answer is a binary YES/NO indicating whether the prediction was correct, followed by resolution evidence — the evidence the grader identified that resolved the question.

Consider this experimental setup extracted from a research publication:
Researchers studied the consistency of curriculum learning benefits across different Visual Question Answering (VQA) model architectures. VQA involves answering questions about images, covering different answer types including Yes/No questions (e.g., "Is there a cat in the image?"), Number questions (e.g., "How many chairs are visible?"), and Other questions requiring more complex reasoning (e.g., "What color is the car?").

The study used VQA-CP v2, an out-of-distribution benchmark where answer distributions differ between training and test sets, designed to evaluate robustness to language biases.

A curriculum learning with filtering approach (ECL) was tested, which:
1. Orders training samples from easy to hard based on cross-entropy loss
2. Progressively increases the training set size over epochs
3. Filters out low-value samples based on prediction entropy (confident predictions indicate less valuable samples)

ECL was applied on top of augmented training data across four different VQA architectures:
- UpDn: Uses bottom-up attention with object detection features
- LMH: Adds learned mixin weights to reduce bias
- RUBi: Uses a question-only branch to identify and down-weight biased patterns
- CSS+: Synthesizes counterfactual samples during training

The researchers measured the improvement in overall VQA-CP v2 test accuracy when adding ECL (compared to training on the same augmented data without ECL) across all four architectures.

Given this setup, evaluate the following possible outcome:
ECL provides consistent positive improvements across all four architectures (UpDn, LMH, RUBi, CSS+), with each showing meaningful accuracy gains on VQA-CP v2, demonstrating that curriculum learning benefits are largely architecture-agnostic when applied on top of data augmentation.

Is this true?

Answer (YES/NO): NO